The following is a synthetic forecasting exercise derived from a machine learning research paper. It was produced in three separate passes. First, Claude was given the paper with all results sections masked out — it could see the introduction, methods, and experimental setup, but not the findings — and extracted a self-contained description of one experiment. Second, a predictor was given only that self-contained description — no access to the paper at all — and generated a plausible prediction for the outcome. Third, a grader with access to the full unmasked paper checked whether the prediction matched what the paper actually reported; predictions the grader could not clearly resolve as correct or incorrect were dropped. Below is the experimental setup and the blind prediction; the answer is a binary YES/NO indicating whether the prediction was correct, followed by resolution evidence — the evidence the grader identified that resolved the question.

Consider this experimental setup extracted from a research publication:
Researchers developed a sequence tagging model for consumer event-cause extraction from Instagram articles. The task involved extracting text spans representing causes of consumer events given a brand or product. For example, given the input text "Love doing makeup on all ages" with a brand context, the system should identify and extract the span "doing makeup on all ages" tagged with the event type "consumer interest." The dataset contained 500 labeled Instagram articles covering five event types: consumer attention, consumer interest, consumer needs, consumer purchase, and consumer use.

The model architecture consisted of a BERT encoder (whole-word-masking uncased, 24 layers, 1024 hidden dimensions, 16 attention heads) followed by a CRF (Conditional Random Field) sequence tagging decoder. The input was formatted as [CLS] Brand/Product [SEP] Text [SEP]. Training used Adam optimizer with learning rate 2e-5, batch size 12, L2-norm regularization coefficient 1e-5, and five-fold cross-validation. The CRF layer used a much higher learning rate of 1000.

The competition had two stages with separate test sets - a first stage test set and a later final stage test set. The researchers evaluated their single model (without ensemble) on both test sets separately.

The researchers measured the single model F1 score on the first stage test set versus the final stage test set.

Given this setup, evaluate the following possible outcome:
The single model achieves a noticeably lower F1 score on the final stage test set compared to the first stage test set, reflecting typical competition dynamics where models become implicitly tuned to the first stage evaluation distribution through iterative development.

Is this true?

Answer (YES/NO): NO